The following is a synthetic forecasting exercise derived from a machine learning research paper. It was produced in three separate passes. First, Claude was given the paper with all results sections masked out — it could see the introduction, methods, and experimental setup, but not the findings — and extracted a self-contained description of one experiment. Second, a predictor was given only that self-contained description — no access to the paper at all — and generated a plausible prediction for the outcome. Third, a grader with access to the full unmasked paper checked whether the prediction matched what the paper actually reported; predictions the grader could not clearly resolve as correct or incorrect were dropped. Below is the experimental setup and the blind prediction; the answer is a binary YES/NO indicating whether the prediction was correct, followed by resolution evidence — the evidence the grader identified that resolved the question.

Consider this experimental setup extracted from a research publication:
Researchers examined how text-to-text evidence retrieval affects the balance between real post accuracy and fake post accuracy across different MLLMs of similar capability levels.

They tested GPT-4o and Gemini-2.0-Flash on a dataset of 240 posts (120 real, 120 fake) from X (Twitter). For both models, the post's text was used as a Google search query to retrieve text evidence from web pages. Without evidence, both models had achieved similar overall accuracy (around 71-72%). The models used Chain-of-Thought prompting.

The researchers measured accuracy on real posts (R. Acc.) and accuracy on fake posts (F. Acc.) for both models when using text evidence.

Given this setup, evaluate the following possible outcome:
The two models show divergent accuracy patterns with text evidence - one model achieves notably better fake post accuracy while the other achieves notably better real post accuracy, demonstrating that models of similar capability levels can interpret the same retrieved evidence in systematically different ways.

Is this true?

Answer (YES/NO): NO